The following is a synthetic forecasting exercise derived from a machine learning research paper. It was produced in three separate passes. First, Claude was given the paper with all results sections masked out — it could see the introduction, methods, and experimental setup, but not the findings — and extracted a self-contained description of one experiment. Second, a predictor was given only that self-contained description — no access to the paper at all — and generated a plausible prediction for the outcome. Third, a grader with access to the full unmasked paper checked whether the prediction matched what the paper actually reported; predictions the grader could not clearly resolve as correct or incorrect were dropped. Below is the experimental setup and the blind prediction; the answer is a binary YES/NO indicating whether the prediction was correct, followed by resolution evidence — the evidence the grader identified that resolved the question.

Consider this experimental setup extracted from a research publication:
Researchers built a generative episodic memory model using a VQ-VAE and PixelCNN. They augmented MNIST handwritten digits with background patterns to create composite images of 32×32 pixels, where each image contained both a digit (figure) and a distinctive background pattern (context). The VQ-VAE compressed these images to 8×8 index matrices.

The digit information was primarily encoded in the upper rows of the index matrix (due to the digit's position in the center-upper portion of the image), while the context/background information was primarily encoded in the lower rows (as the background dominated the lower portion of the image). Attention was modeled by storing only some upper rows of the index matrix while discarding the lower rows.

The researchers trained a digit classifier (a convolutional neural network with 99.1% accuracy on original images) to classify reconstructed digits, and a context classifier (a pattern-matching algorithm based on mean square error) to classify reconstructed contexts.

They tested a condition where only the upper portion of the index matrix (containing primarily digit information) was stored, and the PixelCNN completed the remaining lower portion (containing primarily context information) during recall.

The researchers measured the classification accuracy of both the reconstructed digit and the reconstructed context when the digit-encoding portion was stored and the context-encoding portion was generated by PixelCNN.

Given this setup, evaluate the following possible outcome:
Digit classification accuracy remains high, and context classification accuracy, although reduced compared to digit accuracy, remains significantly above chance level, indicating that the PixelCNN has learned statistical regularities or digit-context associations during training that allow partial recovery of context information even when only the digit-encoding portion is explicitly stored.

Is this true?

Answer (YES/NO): YES